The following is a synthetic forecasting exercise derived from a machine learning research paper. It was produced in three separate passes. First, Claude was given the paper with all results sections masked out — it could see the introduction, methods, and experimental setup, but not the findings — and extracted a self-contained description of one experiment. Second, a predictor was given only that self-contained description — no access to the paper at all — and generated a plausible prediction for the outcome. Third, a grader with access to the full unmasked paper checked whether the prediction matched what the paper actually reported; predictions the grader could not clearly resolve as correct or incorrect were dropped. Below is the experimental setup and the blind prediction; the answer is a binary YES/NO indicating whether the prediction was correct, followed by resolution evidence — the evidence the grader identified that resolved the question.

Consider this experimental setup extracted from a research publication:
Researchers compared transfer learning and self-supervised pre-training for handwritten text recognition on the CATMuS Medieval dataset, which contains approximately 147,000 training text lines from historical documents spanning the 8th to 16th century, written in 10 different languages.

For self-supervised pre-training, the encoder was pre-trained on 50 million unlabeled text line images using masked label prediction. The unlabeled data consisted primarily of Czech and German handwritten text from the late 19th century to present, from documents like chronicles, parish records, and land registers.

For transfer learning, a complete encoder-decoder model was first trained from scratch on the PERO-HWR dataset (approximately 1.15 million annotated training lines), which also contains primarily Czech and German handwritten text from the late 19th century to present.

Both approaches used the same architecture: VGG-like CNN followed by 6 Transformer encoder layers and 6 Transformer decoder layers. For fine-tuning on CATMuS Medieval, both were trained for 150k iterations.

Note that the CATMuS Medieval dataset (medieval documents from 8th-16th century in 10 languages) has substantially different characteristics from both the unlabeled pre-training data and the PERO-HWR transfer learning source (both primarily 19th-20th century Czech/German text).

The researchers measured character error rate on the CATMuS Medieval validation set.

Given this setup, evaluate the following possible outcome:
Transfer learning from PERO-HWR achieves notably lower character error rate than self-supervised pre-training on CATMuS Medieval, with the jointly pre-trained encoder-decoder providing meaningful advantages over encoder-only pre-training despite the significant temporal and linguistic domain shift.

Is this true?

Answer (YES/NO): NO